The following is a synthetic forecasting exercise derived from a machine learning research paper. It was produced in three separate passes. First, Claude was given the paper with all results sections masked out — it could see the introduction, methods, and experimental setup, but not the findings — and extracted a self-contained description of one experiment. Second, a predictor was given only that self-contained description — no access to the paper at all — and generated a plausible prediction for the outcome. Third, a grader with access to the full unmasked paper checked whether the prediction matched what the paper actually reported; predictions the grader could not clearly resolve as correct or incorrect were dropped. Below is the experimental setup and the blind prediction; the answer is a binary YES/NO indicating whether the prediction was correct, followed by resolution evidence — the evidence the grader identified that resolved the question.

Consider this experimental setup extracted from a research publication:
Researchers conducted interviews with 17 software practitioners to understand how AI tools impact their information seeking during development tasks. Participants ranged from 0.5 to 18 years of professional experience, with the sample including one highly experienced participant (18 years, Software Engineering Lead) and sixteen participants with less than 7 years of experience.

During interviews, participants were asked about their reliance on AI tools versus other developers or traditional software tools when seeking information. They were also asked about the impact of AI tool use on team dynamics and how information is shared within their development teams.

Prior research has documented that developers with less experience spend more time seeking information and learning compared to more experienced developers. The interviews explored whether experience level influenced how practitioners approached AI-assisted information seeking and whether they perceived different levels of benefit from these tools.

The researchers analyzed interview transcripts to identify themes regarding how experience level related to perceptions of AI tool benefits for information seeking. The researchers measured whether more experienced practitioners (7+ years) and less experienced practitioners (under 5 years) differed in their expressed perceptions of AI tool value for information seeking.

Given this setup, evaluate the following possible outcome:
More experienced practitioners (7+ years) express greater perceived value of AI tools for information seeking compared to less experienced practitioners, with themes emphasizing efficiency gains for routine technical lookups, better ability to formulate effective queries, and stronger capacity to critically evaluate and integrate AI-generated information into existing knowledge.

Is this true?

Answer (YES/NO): NO